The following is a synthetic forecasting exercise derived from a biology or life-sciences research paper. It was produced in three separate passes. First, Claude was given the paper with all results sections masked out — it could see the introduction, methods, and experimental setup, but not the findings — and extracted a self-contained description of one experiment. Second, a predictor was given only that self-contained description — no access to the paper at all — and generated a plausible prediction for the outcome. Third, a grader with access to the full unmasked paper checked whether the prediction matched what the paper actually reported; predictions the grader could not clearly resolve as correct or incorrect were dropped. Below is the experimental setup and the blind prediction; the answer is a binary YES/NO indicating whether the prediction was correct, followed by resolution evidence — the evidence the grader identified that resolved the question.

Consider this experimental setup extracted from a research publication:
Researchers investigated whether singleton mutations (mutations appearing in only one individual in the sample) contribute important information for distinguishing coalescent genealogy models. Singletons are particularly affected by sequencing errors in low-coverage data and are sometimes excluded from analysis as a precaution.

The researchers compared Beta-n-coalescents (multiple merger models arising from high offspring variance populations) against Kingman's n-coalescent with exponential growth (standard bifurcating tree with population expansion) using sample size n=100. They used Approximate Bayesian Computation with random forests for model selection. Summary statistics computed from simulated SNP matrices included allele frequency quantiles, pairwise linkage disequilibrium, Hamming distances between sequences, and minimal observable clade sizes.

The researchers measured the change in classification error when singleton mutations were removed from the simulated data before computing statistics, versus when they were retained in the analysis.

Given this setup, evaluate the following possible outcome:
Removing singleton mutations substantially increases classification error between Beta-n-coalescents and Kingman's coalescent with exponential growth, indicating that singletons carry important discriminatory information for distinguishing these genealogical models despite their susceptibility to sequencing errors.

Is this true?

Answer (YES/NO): YES